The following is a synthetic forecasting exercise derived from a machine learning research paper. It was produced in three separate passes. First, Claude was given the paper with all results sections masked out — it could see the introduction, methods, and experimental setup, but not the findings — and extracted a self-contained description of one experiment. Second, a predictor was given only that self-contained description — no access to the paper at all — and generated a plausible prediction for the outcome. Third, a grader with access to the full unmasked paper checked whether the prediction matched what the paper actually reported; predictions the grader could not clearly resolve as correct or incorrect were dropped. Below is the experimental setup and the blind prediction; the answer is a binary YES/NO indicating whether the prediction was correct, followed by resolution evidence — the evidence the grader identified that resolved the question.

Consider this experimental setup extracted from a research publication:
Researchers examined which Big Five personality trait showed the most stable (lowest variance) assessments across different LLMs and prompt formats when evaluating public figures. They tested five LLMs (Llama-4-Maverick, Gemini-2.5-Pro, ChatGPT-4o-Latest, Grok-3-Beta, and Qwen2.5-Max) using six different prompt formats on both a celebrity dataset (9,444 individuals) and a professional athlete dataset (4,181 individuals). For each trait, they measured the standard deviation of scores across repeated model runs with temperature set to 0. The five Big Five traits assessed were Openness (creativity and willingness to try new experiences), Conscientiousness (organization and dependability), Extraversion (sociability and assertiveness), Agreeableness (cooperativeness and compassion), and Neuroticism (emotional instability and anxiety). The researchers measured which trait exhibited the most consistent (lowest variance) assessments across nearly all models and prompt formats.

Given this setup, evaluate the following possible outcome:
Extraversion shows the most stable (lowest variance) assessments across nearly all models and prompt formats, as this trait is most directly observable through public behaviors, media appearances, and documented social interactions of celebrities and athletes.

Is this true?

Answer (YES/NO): NO